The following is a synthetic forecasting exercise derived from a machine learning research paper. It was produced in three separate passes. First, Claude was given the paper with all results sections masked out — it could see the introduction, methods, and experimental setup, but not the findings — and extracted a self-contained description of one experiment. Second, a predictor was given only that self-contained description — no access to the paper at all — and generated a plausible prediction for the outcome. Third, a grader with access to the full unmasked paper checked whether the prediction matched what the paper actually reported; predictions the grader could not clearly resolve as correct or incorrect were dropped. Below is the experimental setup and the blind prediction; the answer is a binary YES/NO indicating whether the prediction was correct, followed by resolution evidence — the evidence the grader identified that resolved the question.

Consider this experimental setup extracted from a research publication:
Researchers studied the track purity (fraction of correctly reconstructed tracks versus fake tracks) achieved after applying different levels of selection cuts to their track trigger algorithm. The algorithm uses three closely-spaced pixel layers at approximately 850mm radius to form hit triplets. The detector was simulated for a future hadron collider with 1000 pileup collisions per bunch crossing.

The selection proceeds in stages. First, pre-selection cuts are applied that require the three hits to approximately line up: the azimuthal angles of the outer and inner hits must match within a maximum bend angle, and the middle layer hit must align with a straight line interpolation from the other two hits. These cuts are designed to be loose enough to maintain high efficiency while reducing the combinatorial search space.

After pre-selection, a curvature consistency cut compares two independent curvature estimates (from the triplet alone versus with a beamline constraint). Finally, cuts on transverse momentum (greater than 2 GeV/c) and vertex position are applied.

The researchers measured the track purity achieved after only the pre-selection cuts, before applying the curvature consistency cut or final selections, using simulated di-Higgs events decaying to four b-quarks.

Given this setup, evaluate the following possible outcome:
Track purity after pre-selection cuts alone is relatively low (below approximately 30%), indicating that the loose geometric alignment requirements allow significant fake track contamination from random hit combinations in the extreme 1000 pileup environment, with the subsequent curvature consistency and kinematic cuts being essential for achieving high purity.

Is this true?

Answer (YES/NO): NO